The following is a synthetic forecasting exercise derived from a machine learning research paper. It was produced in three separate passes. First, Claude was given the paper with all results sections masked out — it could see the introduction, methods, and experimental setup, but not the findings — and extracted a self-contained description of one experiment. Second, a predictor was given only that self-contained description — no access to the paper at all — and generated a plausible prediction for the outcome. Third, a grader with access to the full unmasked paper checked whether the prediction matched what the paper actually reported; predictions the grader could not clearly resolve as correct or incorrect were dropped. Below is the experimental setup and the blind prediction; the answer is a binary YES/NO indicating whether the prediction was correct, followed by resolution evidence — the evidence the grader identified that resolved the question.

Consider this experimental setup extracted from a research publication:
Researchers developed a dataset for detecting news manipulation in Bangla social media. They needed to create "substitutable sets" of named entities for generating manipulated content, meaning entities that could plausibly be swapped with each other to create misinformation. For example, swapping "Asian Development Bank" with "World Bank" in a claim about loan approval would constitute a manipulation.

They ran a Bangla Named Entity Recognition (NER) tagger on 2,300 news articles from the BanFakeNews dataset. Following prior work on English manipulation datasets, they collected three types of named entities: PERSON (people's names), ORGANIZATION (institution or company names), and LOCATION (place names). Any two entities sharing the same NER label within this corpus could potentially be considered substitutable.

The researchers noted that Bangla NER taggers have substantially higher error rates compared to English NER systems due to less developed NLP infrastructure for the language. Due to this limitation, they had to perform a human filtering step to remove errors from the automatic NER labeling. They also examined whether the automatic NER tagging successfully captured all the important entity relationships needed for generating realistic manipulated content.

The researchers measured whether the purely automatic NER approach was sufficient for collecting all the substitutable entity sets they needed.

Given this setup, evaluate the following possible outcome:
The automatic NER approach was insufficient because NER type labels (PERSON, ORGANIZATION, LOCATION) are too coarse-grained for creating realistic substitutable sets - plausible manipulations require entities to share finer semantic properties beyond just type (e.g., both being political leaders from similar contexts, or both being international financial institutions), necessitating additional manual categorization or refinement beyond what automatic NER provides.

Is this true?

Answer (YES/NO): YES